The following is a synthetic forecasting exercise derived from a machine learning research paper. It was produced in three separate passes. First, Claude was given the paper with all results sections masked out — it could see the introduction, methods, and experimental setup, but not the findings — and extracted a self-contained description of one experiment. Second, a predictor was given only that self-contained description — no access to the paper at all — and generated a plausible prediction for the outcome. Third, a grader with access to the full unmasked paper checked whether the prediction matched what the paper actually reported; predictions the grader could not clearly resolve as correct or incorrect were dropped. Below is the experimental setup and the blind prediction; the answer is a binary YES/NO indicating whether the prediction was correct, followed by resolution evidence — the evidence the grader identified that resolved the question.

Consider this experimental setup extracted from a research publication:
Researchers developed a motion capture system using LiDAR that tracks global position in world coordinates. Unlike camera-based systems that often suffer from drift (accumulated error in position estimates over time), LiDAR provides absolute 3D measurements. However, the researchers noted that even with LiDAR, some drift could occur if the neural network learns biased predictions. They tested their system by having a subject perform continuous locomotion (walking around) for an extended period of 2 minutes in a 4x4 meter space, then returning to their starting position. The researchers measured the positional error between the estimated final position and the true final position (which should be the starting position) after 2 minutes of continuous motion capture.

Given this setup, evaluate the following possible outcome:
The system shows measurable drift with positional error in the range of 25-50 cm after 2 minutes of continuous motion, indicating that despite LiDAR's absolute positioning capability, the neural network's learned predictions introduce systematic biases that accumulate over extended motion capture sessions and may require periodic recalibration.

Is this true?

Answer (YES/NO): NO